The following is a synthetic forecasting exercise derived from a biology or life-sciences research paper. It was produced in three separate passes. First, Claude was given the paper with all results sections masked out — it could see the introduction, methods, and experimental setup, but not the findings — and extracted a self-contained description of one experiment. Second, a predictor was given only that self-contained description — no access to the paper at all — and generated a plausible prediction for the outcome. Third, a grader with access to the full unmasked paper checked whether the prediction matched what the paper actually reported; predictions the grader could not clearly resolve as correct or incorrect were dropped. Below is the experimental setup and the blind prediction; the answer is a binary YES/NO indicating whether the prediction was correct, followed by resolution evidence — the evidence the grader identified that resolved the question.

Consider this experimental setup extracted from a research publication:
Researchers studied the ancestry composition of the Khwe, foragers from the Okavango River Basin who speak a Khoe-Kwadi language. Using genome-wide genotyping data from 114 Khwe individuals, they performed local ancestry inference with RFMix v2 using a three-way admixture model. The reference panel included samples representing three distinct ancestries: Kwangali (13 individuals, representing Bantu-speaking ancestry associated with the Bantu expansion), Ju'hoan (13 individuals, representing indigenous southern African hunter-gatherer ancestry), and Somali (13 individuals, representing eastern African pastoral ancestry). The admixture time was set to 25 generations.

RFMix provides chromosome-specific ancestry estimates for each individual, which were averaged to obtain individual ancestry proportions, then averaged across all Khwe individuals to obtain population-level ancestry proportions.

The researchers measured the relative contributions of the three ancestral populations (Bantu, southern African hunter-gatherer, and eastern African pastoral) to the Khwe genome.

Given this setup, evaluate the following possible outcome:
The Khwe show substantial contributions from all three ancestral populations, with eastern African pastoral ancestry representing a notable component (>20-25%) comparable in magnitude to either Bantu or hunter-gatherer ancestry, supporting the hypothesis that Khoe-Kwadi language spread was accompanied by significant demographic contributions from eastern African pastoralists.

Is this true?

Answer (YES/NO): NO